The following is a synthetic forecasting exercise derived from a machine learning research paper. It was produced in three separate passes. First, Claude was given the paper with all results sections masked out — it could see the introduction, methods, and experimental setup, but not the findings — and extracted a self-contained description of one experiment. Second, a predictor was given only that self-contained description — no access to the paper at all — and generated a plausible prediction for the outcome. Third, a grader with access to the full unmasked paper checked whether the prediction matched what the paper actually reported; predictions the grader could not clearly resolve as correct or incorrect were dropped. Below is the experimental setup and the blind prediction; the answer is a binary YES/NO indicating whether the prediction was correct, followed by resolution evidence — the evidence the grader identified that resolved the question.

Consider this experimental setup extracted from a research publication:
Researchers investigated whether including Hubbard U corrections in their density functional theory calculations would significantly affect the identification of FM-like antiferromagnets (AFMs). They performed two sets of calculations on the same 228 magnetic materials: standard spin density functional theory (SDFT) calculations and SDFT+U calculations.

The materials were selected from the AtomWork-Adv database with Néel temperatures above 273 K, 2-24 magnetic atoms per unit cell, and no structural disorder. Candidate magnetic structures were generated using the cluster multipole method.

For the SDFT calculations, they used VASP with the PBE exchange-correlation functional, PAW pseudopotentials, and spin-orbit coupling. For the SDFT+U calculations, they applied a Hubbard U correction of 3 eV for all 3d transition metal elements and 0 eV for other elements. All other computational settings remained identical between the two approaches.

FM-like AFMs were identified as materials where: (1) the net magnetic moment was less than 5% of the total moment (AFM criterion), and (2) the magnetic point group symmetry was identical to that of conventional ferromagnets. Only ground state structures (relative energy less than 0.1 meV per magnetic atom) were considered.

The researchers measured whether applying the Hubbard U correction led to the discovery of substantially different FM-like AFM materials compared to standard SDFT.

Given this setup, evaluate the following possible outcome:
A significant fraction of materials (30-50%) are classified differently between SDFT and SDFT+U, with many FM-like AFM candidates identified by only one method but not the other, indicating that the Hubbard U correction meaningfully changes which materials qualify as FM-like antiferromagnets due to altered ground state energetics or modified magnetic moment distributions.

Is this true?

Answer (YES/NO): NO